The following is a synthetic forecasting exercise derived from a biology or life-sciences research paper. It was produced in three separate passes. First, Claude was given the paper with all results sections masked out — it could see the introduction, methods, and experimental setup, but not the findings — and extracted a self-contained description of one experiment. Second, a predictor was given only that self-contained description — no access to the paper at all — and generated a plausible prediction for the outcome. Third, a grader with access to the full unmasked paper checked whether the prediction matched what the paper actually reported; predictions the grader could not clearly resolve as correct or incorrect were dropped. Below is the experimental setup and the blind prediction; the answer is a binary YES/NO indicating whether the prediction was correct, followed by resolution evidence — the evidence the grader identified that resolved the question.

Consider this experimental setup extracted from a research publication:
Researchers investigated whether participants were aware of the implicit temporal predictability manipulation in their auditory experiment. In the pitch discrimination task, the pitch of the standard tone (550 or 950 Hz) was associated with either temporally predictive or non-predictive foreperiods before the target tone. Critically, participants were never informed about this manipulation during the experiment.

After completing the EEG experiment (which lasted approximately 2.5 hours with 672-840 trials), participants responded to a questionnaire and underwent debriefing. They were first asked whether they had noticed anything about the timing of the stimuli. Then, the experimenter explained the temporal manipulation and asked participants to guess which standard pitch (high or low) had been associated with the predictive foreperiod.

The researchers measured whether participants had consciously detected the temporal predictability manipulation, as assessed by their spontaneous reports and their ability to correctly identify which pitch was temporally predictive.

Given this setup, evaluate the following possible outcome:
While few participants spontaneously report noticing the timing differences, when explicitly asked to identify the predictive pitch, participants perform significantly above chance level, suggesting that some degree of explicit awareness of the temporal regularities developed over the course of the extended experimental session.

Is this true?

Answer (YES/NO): NO